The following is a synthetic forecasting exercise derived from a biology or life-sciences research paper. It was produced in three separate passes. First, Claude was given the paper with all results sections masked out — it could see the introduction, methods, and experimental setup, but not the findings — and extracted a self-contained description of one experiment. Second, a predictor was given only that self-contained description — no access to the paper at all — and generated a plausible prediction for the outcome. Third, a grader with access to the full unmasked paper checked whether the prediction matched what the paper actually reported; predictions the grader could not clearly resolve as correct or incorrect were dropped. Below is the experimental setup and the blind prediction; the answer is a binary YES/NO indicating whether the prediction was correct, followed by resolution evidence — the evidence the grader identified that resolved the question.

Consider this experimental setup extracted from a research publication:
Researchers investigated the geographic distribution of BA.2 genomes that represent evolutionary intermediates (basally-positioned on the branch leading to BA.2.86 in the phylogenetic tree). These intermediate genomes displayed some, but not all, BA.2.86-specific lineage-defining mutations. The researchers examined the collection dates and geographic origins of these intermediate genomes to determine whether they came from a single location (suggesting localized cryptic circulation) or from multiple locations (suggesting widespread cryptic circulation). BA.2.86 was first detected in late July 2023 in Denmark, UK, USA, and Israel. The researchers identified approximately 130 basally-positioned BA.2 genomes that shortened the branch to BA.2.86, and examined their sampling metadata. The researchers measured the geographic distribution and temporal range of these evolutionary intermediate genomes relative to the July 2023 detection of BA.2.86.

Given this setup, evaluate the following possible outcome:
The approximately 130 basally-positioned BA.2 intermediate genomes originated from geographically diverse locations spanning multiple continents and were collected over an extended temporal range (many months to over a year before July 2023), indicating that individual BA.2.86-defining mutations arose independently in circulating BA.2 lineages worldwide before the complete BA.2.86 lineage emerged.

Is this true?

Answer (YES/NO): YES